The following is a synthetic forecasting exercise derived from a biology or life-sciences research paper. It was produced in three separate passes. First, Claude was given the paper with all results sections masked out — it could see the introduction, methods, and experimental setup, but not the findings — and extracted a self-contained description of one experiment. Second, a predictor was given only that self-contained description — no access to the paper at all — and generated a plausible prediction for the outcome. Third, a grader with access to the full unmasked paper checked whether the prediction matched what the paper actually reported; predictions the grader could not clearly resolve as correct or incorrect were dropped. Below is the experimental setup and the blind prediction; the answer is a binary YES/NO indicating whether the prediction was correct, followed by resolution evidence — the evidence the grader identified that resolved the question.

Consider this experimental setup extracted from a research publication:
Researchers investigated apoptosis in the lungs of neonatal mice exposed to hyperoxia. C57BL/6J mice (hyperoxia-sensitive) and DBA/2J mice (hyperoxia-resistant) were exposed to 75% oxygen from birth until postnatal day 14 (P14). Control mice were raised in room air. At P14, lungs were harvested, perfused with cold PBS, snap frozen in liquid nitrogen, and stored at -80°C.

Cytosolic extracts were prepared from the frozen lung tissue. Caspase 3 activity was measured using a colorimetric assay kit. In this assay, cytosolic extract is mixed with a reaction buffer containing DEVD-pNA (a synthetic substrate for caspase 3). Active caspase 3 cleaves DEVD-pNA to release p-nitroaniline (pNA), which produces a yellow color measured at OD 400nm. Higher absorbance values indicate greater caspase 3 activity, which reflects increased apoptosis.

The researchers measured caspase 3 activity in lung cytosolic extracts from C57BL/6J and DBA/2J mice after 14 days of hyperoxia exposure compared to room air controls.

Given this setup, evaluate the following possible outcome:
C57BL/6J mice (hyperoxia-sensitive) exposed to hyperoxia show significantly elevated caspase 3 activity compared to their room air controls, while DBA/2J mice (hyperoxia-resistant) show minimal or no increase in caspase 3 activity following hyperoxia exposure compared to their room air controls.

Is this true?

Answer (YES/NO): YES